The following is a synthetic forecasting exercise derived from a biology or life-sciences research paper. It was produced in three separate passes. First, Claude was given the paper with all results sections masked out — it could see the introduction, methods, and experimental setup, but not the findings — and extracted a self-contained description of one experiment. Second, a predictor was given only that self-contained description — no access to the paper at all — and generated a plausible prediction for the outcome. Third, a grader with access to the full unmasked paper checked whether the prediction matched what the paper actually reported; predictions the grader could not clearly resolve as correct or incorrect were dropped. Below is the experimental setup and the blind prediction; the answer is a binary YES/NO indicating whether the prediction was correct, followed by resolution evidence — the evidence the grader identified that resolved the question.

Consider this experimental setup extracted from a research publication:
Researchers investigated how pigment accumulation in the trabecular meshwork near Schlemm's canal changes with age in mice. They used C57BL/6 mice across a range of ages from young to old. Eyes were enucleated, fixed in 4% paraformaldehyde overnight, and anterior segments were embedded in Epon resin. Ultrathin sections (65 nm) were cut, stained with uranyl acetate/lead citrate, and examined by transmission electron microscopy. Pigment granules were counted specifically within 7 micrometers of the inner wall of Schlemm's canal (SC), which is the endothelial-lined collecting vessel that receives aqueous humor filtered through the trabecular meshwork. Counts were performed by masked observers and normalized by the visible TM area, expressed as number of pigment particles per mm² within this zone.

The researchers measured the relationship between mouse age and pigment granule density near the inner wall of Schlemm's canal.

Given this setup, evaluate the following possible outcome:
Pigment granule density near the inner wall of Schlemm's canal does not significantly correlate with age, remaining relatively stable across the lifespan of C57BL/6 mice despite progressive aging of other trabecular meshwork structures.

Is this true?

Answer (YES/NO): NO